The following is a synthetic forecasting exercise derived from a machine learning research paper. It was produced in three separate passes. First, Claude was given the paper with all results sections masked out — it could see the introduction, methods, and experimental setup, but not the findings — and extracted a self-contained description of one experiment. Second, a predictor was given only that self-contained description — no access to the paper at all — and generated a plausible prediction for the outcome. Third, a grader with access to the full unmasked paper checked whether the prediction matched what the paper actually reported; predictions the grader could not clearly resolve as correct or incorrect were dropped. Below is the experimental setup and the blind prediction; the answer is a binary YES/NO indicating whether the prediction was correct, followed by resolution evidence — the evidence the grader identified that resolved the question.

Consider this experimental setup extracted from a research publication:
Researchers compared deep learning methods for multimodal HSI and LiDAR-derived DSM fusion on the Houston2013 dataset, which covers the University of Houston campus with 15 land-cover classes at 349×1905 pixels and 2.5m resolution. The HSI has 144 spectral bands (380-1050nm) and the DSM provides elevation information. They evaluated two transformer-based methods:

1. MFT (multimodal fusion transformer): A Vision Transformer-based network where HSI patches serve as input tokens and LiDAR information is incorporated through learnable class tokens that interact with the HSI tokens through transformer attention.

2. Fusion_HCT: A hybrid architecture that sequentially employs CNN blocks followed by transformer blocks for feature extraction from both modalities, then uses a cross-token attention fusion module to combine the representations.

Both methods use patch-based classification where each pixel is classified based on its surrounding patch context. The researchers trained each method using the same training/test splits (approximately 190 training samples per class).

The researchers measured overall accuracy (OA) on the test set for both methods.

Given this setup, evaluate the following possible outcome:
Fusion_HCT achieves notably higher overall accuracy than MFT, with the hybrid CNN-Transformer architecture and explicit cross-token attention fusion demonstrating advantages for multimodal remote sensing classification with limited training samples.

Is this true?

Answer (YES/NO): NO